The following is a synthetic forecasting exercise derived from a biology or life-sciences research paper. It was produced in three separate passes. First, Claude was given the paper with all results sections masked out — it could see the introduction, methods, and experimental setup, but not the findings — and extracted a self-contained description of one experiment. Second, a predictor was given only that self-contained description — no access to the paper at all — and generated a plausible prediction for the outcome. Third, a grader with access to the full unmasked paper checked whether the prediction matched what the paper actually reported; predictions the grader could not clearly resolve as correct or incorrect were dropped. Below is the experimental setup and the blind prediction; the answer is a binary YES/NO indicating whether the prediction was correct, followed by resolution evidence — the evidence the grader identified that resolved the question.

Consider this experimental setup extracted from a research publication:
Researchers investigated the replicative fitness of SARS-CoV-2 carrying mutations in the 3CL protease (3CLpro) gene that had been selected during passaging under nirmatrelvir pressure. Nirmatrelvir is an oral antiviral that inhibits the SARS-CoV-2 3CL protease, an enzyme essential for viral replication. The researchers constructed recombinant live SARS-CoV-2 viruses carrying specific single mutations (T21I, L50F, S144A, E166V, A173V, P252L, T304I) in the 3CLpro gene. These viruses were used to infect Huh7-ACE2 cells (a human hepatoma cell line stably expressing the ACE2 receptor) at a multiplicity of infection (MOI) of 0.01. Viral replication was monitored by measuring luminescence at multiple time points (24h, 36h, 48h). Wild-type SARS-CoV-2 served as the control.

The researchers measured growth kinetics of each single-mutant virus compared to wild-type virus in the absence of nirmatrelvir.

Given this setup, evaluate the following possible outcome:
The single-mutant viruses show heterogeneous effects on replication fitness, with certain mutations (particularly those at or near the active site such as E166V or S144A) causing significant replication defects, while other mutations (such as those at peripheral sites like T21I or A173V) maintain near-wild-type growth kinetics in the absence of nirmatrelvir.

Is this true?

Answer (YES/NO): YES